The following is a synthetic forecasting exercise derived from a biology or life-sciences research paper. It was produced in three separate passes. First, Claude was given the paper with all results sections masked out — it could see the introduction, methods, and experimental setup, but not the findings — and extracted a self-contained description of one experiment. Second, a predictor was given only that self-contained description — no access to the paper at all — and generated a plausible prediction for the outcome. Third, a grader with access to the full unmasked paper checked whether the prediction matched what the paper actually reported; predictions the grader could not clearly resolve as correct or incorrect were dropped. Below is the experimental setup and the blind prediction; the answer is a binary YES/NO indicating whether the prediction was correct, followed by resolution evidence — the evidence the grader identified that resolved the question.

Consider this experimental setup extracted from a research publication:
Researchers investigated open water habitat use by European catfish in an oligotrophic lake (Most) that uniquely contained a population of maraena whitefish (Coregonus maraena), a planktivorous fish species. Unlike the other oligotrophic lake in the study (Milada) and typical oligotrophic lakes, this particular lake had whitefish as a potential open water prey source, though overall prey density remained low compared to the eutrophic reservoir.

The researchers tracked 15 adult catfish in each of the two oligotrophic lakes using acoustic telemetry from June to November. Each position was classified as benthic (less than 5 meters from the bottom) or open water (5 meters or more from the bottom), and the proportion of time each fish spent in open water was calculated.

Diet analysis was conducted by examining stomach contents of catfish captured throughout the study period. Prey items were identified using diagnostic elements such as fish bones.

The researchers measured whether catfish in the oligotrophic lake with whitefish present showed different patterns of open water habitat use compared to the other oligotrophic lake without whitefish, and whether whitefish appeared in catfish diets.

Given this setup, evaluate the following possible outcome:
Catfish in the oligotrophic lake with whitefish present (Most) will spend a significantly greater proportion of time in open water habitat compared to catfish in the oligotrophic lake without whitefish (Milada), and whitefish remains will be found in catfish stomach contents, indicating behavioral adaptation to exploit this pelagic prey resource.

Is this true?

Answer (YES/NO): NO